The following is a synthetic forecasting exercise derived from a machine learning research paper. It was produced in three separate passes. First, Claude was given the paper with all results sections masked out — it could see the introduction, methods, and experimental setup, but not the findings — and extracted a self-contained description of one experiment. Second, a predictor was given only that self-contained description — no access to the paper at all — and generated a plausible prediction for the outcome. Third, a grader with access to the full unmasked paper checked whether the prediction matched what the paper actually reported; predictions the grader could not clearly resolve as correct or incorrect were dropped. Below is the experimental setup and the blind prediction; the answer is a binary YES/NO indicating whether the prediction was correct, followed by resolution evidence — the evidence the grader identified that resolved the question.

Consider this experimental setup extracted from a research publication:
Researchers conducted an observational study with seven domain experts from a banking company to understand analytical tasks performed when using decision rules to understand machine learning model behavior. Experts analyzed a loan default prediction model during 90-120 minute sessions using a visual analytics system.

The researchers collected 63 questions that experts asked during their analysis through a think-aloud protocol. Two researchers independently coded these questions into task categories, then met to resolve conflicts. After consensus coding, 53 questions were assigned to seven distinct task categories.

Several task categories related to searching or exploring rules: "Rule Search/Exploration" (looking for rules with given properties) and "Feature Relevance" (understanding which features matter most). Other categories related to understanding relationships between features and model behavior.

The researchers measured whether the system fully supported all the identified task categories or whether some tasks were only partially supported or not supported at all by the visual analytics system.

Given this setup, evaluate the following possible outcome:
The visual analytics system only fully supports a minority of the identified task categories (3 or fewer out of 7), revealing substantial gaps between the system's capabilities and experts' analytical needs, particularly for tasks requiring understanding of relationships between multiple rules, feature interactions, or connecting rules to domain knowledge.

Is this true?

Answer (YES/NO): NO